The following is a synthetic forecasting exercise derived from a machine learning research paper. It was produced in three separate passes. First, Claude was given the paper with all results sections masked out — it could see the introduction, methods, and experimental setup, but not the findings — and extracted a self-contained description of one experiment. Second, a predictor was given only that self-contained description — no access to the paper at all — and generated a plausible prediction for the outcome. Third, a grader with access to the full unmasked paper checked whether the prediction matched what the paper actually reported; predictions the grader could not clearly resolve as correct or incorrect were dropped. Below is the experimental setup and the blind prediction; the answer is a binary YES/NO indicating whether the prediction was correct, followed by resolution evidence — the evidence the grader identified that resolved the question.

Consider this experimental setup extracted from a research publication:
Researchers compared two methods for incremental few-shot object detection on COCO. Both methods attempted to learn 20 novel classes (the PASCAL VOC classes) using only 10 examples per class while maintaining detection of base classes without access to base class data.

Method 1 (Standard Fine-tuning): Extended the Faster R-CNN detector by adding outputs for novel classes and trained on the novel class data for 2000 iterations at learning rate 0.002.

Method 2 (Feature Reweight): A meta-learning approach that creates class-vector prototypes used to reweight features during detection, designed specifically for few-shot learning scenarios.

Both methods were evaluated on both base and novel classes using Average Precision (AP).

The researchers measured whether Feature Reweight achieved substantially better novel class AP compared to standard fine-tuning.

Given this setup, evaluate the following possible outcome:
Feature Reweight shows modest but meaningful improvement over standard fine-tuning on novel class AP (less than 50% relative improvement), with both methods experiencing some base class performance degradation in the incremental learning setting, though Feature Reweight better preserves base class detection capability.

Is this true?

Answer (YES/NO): NO